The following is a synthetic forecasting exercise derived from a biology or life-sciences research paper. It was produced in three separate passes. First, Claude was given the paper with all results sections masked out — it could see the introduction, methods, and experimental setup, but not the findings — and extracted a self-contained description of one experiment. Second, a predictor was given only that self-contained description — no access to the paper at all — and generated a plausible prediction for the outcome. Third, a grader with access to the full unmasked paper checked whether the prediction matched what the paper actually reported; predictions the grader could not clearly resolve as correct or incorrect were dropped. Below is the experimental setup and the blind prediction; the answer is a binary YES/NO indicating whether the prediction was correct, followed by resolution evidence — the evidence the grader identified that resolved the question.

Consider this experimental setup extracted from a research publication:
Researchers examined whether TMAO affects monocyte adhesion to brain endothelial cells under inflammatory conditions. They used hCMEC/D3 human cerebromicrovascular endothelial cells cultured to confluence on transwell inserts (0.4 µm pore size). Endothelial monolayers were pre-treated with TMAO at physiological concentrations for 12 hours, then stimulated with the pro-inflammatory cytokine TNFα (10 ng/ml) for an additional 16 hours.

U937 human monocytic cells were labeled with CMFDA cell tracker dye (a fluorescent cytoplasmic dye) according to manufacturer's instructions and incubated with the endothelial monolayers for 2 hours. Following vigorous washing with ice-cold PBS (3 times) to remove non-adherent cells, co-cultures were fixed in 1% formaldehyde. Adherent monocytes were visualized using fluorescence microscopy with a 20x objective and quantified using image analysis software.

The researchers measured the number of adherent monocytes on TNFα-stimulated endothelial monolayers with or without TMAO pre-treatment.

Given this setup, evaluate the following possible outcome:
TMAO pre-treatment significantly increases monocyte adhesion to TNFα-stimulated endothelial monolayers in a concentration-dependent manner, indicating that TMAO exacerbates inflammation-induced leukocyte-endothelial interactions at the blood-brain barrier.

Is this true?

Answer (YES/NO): NO